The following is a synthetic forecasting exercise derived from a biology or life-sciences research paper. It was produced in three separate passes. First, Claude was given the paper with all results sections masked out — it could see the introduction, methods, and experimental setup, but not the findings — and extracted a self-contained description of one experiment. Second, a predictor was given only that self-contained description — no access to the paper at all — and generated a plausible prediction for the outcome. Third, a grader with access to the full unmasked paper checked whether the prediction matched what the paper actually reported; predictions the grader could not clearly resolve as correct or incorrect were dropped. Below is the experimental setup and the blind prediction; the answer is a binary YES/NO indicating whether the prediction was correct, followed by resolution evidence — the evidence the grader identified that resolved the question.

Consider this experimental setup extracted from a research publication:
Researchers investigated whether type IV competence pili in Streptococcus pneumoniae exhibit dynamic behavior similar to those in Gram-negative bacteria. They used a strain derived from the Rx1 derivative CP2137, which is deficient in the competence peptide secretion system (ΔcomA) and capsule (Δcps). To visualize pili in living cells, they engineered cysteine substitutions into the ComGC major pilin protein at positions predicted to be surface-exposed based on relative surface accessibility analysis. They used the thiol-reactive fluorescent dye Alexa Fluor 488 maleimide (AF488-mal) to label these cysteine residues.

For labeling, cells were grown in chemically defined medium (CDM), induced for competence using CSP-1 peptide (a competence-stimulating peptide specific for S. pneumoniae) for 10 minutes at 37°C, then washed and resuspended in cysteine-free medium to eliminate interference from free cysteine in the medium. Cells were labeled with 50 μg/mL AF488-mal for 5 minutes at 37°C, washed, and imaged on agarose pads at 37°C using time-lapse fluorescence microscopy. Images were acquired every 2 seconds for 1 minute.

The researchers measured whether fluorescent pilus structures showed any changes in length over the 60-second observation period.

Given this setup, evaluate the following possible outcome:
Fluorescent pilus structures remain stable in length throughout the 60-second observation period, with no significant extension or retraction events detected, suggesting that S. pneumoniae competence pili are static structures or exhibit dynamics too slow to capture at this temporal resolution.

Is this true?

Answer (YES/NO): NO